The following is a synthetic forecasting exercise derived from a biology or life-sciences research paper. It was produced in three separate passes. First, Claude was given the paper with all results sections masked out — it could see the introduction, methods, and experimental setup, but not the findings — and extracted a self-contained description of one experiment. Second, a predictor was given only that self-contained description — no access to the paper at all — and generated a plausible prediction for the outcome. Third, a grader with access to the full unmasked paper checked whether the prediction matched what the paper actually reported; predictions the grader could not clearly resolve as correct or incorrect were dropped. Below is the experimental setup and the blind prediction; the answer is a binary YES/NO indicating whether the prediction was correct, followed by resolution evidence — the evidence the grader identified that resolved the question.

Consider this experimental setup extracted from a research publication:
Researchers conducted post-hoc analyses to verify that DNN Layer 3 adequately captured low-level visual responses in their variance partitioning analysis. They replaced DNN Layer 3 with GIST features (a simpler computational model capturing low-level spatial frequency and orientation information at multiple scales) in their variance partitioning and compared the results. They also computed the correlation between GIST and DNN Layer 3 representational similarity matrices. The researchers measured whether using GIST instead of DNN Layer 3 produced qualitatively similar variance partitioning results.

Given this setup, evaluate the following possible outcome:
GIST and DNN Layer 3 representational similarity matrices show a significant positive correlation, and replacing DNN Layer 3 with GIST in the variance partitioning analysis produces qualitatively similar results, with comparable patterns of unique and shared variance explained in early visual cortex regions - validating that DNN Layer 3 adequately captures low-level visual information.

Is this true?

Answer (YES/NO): YES